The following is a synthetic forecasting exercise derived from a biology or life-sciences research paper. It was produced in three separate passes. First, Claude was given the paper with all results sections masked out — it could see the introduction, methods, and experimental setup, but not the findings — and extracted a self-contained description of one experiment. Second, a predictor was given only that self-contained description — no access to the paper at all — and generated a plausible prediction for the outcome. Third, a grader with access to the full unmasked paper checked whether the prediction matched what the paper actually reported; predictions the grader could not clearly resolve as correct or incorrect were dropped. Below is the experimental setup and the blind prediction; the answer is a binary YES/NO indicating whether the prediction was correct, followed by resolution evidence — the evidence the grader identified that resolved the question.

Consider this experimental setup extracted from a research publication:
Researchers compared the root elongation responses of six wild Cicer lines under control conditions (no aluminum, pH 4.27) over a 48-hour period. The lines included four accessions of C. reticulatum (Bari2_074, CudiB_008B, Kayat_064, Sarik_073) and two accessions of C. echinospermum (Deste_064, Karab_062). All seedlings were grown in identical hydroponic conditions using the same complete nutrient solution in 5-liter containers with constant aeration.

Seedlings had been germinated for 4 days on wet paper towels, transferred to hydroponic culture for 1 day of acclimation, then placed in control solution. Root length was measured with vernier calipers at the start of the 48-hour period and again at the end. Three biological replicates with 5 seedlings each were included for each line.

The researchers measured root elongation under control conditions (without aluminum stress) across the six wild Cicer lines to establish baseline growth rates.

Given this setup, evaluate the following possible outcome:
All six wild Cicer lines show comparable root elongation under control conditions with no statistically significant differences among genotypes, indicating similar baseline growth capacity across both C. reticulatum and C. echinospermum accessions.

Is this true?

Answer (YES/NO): NO